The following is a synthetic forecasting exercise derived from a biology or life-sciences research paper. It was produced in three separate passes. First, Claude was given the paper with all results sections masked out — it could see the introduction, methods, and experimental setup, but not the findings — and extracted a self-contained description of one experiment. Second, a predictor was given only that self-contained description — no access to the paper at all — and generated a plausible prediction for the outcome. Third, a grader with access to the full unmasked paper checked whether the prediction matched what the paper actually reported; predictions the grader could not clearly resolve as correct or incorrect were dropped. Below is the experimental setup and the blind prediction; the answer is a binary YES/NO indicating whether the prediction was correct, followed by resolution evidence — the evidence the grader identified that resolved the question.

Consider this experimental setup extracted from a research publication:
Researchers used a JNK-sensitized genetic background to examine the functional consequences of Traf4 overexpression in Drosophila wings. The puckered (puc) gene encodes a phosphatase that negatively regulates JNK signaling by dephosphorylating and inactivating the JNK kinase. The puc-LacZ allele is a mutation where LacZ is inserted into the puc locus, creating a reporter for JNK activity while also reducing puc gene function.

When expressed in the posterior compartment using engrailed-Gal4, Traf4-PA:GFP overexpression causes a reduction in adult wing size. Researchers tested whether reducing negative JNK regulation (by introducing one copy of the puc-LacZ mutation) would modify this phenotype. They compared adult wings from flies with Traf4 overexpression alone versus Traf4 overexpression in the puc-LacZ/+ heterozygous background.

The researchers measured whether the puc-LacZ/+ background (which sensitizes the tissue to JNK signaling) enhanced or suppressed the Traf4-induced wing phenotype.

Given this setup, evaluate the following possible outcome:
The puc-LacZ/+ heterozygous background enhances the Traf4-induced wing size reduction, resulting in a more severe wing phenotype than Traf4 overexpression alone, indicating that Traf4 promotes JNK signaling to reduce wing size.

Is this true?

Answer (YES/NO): YES